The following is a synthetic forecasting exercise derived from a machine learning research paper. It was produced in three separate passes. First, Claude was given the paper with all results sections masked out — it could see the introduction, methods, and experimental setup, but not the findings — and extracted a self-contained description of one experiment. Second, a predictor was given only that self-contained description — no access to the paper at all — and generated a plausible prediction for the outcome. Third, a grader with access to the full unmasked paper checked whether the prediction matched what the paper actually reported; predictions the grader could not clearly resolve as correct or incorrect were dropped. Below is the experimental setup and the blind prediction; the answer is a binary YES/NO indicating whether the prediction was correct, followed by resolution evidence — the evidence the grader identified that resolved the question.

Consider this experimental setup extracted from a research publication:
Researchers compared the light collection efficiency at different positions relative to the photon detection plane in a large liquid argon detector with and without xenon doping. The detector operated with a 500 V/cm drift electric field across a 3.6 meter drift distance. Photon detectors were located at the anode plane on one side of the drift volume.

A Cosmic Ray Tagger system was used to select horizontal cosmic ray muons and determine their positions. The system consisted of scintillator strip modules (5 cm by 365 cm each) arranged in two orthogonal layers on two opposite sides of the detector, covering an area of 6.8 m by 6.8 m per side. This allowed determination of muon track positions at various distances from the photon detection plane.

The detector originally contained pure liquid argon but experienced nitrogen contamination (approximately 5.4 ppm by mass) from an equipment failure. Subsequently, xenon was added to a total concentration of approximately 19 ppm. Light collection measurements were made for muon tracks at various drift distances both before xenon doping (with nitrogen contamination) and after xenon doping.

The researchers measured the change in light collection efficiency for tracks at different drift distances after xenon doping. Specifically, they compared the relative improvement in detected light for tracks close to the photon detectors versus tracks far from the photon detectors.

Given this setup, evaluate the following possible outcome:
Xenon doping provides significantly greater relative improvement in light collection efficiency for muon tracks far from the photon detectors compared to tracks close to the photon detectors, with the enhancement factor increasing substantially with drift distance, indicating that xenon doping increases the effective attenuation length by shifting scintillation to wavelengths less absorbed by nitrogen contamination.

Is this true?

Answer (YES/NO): NO